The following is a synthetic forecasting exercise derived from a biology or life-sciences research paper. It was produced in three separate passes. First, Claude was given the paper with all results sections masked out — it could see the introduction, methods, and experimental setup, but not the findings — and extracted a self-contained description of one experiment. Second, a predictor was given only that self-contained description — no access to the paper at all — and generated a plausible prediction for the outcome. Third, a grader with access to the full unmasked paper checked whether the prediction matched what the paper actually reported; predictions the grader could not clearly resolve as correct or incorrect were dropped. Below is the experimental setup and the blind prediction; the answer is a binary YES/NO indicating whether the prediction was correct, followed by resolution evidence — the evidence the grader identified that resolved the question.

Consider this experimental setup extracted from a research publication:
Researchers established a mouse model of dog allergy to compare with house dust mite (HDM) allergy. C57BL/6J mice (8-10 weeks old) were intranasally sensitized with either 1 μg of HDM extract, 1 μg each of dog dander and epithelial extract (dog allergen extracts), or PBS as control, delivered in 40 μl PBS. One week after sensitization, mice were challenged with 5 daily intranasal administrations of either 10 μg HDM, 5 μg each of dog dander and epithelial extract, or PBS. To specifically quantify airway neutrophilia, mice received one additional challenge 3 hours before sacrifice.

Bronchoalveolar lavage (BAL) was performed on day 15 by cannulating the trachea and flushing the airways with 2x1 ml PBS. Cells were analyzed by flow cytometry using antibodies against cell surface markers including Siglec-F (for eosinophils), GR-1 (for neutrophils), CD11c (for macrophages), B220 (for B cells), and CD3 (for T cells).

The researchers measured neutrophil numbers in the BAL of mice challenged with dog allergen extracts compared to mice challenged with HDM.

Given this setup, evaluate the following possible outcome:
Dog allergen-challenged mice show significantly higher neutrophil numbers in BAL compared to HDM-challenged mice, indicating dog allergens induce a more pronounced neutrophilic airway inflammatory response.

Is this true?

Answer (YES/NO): YES